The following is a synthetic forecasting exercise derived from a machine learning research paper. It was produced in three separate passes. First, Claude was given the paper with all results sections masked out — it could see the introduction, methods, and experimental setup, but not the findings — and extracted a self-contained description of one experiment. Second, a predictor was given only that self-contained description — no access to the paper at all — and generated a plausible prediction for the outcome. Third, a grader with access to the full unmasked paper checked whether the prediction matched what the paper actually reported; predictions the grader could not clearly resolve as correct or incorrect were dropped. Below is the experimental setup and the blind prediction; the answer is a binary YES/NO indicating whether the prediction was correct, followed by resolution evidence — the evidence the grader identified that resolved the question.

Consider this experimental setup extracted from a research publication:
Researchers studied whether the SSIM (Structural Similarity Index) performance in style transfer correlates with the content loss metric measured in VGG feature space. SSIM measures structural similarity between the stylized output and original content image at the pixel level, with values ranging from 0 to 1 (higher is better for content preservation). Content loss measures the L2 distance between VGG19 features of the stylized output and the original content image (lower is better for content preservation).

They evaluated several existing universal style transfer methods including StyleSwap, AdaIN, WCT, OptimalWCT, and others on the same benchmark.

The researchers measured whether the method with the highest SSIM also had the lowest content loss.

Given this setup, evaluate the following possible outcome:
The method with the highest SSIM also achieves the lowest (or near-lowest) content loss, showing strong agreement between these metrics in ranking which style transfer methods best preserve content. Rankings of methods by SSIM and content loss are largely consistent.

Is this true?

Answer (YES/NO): NO